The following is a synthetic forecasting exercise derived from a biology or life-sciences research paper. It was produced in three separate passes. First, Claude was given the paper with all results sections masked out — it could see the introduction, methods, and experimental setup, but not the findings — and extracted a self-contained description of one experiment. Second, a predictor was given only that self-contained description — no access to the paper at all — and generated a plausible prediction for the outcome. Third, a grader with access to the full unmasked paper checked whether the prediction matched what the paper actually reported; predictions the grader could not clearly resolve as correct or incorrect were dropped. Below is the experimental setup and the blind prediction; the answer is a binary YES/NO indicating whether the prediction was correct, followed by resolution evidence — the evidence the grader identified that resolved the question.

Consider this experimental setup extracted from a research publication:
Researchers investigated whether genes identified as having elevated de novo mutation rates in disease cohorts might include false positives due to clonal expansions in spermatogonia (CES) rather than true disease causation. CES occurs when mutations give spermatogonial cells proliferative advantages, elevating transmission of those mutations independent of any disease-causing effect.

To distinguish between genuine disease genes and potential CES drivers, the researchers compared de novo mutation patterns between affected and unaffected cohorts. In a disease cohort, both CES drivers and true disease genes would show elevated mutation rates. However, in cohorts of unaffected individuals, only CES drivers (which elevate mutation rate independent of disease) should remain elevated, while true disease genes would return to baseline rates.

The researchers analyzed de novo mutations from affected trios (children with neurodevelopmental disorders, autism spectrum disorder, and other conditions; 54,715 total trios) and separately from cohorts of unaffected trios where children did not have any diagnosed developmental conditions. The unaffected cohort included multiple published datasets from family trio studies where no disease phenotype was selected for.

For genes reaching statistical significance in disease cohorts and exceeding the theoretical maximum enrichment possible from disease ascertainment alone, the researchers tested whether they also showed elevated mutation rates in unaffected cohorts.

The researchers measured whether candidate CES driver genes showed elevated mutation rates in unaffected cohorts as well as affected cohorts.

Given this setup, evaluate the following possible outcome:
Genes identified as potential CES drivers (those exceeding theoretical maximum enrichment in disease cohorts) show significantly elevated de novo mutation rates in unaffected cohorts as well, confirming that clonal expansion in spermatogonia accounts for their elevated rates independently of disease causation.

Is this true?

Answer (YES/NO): YES